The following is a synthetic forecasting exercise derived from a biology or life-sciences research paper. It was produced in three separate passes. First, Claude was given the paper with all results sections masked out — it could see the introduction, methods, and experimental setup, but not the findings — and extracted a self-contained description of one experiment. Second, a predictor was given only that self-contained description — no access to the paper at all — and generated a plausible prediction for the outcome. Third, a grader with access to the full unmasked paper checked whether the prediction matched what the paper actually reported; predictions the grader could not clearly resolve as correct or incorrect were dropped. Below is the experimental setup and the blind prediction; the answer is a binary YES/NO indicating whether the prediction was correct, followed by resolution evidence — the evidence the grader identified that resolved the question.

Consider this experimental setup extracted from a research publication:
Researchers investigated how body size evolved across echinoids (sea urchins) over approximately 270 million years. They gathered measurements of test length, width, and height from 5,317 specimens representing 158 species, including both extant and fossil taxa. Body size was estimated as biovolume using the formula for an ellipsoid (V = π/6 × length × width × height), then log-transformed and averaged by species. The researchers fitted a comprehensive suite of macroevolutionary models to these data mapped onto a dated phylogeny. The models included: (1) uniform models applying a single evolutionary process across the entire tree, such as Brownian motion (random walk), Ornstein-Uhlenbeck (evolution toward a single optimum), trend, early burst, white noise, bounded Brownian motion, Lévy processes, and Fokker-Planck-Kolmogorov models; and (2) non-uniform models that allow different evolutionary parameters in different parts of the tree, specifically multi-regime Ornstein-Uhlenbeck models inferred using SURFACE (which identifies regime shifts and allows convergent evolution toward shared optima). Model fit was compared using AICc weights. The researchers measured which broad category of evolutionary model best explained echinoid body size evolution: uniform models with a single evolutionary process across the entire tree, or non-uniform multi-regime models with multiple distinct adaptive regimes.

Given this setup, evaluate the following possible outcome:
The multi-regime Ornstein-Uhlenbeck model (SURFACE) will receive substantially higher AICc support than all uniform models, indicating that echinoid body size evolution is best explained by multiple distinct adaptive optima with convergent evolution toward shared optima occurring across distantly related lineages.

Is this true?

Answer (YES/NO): NO